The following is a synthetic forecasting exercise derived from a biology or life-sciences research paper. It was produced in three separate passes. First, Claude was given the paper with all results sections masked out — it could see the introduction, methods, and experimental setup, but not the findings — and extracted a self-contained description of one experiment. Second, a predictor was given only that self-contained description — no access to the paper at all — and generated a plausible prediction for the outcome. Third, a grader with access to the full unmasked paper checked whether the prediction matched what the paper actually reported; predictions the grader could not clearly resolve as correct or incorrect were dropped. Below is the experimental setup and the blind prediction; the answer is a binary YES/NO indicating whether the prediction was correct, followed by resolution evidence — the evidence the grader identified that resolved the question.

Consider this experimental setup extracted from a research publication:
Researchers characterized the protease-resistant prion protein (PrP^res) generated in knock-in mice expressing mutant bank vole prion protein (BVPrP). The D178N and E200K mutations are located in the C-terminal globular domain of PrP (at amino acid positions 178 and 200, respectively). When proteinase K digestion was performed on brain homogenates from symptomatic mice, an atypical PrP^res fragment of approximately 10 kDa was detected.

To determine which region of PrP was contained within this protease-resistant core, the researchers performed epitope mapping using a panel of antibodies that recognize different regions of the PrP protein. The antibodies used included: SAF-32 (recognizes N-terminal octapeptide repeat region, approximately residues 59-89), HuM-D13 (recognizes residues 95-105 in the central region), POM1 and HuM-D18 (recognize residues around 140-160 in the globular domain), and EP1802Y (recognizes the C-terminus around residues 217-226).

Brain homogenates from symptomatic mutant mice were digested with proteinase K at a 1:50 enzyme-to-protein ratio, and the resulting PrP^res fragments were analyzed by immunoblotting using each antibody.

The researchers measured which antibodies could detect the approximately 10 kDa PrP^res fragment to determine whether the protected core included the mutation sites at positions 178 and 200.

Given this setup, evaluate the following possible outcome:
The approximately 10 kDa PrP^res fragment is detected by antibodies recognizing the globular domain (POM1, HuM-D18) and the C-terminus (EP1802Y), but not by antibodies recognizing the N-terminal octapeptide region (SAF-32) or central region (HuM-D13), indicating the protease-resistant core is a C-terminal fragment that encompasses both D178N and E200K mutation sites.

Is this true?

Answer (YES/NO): NO